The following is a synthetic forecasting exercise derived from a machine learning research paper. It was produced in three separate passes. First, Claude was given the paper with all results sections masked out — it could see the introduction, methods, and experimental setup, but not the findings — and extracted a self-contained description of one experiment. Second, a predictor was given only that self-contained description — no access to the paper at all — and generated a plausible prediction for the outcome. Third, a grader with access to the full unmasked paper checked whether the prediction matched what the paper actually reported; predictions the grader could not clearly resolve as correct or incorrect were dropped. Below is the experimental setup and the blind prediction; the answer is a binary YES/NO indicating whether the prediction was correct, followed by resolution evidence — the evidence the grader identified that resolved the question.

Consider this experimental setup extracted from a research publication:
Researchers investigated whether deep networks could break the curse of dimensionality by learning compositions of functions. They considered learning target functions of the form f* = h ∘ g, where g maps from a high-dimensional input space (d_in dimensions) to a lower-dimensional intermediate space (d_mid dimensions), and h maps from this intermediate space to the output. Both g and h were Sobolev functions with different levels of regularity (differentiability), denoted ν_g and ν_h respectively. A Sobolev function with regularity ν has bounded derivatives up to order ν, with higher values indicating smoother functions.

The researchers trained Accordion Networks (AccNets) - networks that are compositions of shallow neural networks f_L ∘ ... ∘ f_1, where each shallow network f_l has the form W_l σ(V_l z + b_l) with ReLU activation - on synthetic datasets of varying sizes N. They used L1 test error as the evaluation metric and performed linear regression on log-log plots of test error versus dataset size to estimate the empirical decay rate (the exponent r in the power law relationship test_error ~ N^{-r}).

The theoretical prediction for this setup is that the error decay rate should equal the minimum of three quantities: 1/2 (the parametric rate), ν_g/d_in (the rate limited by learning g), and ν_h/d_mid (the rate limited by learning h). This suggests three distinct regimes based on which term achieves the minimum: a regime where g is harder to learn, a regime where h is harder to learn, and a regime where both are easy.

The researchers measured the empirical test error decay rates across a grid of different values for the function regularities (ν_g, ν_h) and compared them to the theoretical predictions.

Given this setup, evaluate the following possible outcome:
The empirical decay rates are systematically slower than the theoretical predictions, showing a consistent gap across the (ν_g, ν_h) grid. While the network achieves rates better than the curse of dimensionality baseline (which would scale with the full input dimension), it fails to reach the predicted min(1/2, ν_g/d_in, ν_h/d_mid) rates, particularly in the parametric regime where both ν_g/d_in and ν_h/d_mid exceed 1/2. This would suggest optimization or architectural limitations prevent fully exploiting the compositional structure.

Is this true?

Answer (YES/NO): NO